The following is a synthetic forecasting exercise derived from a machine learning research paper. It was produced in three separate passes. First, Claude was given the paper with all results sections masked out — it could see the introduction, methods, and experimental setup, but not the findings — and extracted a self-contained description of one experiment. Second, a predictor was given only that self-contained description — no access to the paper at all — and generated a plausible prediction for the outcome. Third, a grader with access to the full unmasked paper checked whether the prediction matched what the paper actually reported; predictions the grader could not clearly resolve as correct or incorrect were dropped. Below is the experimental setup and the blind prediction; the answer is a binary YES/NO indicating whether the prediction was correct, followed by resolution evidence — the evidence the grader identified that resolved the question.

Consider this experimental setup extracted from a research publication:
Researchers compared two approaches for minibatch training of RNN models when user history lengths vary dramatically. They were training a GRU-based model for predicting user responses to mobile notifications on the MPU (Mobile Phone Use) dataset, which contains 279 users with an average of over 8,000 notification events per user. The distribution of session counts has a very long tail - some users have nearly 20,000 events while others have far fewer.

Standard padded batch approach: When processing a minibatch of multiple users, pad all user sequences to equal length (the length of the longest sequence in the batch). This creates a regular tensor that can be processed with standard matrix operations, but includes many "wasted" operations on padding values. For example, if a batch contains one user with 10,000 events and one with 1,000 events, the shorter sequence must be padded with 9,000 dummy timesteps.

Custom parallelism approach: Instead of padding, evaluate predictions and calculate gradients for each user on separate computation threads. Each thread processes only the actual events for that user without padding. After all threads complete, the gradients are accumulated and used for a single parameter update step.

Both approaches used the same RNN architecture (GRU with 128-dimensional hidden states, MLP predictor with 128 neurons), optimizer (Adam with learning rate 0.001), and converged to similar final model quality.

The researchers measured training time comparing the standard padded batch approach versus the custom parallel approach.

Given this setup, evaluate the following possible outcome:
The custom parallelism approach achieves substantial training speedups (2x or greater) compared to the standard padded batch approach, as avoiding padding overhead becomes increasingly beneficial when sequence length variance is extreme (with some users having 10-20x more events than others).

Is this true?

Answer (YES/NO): YES